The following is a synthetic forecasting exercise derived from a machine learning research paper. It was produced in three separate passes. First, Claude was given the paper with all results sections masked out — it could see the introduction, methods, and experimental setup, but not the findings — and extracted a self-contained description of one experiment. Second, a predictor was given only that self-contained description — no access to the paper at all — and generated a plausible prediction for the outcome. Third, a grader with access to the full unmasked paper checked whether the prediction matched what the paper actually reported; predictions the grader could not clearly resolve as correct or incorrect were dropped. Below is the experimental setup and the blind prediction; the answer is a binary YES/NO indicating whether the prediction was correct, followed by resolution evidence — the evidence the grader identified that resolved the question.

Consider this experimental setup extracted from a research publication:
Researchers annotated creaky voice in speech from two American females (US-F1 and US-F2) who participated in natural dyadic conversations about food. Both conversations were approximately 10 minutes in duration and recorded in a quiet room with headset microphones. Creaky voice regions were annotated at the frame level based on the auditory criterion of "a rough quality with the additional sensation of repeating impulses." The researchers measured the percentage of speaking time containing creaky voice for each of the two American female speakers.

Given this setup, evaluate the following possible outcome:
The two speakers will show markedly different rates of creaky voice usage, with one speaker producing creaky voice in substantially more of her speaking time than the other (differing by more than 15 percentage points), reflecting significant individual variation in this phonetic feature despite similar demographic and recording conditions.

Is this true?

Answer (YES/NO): NO